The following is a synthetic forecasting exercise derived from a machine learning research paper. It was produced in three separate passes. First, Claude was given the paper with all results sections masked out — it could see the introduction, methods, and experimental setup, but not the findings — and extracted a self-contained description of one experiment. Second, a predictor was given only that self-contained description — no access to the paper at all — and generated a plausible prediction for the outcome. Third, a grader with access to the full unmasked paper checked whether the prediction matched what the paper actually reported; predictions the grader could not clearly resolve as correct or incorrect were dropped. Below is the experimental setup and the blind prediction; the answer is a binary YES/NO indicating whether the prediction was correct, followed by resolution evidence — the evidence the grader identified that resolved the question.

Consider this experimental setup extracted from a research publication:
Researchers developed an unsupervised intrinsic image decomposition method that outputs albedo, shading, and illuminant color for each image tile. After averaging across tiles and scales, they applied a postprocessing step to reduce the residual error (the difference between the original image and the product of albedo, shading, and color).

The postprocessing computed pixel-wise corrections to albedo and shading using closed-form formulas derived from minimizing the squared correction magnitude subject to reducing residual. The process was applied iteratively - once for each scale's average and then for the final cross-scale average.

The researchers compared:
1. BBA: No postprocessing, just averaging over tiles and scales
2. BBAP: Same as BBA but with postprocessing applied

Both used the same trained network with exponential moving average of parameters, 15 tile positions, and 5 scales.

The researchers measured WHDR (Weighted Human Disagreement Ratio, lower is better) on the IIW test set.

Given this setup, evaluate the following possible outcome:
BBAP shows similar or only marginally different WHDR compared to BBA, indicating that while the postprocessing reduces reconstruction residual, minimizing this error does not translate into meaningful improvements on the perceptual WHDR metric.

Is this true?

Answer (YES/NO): NO